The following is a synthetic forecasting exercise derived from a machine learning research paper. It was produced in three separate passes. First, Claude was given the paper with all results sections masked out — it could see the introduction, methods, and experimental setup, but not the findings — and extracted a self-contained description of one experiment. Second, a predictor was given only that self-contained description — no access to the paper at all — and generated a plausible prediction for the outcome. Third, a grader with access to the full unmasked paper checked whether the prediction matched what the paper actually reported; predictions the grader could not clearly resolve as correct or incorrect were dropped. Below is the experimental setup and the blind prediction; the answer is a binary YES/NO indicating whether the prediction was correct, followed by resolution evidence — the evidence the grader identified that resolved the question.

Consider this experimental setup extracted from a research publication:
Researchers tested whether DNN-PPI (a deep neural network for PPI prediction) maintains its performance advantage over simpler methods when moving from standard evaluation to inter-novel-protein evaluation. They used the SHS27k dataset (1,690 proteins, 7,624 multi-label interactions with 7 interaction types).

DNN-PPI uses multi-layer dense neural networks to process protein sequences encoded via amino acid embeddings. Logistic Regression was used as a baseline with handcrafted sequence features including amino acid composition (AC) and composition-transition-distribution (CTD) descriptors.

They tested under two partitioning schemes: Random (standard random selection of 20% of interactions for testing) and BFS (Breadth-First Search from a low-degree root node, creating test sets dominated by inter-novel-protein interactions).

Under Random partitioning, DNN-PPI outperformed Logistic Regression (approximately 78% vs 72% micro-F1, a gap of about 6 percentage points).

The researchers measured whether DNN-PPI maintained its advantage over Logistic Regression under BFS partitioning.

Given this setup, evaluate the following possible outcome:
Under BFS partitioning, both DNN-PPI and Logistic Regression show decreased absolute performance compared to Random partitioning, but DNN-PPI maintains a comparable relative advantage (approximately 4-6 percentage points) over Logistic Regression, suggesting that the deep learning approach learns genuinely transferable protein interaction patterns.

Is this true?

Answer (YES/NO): YES